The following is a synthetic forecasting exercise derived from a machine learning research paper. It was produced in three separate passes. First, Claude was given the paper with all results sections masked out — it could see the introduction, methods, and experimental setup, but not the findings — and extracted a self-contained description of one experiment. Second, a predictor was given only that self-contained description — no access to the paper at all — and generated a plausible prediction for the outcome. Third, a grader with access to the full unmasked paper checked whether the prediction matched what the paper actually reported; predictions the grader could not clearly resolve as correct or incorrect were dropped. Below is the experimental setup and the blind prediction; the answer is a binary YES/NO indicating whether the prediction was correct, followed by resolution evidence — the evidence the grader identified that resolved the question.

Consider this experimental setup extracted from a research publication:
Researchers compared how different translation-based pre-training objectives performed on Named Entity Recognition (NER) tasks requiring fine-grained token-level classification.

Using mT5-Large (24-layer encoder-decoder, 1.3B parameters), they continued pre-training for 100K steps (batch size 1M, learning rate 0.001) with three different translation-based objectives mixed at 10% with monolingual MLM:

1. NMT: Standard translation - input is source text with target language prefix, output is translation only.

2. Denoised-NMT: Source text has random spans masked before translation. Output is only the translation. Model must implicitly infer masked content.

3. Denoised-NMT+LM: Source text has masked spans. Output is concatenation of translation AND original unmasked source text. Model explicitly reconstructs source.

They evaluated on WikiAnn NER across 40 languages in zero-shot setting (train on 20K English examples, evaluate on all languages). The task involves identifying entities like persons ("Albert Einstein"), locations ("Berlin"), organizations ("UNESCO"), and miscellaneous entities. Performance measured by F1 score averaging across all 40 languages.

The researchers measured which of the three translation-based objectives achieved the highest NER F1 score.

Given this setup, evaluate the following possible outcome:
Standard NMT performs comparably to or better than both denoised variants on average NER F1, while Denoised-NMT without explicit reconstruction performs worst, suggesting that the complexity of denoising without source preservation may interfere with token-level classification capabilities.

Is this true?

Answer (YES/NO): NO